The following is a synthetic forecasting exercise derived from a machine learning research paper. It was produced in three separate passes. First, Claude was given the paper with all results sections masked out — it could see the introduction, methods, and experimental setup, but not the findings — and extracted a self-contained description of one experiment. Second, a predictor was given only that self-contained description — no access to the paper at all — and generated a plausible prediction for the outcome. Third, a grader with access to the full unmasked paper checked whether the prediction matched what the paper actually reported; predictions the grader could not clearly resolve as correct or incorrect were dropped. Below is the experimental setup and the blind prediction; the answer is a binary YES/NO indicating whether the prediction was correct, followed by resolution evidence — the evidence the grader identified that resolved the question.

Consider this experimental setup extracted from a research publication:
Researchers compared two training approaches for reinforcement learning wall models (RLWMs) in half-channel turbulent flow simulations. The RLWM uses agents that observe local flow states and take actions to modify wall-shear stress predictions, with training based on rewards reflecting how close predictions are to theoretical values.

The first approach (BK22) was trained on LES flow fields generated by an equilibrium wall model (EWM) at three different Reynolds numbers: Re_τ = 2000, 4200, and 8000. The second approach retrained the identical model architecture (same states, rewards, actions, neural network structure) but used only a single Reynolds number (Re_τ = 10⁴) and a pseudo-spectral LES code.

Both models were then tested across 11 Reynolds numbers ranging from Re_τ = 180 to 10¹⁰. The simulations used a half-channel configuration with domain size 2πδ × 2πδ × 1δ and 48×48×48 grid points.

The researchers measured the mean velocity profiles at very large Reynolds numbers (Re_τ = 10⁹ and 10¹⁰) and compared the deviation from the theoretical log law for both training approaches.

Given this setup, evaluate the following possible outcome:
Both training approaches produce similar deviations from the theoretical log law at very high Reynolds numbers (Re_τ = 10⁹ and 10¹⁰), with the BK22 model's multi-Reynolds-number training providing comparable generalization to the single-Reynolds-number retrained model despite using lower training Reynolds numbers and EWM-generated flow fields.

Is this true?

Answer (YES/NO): YES